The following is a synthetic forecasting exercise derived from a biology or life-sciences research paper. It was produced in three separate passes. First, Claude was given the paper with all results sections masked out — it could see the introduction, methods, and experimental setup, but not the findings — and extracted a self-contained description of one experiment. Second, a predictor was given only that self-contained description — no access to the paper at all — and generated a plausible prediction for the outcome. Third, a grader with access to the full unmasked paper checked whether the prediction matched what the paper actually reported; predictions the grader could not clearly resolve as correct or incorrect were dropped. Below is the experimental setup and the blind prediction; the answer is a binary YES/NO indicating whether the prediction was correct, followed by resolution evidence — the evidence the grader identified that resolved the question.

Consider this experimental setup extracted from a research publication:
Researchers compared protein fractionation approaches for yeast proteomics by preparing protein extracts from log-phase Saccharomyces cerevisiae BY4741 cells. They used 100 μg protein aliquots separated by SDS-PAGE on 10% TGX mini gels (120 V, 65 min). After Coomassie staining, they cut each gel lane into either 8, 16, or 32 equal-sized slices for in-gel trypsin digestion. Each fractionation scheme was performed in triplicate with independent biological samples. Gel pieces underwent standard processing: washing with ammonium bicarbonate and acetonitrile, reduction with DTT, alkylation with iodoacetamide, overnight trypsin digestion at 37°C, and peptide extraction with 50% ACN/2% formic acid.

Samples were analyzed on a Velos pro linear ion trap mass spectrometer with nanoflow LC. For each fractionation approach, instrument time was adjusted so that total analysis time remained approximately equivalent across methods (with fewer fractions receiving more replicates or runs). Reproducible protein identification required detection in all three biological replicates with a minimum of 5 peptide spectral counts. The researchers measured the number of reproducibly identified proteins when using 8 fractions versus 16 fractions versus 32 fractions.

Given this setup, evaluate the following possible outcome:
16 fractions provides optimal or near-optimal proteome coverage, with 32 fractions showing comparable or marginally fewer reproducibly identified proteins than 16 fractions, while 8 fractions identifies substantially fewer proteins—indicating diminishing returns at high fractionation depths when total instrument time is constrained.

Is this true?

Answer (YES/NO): NO